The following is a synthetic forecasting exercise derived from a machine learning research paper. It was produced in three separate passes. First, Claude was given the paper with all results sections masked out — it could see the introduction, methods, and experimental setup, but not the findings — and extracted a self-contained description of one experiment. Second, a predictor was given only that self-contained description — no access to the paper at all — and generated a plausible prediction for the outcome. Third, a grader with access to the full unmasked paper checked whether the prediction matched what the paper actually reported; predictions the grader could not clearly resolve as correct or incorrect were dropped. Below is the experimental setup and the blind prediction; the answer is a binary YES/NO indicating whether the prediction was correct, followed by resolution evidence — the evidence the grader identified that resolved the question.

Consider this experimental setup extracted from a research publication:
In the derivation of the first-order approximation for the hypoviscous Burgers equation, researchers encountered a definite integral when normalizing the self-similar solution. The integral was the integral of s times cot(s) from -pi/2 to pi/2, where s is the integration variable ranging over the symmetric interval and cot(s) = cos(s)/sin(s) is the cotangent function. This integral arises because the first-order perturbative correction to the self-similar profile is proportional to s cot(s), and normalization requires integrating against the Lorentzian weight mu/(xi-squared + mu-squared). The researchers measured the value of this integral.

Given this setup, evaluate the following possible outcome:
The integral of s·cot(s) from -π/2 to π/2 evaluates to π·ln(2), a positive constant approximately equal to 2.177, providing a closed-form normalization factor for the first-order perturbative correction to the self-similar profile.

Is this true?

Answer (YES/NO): YES